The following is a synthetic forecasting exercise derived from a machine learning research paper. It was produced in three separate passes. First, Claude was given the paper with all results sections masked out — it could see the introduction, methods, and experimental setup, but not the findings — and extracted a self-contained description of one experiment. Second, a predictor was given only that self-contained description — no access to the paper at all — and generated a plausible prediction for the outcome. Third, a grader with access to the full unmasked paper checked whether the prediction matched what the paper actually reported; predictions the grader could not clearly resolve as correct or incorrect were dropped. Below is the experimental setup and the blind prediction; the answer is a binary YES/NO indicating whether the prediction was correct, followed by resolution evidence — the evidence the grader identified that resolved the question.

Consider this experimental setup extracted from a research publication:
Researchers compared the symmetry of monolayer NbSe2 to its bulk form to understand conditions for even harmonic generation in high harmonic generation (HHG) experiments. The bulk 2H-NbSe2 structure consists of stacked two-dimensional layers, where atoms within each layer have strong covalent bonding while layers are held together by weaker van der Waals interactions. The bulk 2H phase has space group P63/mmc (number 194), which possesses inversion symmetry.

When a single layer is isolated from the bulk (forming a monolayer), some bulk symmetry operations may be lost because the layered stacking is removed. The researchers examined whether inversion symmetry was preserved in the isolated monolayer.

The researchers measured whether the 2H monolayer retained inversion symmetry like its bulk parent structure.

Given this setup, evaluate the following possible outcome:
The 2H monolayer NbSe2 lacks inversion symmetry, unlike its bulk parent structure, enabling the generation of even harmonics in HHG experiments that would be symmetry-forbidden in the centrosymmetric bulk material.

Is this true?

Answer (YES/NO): YES